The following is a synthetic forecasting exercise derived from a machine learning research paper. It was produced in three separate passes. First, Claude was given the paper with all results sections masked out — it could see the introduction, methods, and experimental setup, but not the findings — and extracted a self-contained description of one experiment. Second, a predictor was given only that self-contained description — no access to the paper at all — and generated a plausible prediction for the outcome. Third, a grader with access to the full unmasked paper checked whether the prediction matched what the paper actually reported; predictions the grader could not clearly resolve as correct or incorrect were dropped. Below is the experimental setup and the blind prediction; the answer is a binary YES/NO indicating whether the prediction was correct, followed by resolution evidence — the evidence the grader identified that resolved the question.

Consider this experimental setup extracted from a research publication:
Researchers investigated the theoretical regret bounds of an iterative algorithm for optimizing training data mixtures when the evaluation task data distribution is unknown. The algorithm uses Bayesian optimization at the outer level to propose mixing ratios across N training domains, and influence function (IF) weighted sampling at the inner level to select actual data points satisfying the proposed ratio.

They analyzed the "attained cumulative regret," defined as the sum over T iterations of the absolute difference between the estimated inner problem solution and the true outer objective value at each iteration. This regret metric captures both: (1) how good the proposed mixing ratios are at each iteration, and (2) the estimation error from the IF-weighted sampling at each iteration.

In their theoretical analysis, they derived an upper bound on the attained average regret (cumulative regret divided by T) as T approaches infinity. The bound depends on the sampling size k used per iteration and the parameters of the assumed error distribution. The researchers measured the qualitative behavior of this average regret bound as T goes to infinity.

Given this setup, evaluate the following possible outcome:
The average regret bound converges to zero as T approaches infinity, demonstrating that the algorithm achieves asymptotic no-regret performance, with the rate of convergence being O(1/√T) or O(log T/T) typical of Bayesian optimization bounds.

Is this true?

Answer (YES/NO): NO